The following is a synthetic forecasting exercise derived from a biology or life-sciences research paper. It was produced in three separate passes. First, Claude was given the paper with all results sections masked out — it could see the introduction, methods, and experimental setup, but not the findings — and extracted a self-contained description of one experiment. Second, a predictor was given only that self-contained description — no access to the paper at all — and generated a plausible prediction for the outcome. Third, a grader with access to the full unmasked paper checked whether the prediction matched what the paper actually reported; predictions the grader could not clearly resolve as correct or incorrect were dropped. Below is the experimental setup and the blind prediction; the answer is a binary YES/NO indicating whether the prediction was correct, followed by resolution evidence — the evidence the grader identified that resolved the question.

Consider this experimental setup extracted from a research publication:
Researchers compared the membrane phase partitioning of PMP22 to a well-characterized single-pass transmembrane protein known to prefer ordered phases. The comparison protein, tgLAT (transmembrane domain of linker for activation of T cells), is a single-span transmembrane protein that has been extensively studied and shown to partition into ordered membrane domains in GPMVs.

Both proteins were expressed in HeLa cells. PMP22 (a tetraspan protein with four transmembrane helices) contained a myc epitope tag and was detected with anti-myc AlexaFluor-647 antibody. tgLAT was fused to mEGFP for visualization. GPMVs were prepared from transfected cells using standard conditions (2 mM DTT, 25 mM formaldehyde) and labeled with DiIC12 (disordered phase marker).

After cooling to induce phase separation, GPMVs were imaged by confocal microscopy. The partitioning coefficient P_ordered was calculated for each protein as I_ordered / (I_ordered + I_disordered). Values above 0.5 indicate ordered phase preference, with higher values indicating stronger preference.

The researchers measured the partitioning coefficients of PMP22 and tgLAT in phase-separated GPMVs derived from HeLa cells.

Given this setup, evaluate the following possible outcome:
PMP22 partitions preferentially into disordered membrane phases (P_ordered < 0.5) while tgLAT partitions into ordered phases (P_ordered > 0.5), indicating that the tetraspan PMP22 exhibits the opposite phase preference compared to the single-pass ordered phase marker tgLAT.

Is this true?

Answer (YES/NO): NO